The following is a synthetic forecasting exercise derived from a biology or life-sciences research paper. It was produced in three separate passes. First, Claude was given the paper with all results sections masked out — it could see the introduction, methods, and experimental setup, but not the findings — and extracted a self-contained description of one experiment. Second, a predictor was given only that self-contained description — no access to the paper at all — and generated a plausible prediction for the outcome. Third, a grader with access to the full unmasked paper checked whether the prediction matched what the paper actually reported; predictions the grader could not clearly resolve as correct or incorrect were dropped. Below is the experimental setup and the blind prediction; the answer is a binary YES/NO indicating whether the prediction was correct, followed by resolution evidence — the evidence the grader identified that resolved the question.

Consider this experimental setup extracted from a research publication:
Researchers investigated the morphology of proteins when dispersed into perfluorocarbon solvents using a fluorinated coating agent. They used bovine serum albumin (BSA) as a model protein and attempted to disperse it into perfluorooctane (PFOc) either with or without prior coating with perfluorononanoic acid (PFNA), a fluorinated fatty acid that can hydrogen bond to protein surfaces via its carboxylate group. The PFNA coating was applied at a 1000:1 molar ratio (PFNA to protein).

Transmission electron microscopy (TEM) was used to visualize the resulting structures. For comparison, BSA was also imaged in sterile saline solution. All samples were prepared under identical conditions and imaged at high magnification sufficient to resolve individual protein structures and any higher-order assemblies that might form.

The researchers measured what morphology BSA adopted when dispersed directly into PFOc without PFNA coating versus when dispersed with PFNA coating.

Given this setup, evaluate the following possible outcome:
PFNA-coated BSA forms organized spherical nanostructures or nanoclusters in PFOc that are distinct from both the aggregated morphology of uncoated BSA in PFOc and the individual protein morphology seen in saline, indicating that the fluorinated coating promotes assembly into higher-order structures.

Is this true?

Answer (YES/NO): NO